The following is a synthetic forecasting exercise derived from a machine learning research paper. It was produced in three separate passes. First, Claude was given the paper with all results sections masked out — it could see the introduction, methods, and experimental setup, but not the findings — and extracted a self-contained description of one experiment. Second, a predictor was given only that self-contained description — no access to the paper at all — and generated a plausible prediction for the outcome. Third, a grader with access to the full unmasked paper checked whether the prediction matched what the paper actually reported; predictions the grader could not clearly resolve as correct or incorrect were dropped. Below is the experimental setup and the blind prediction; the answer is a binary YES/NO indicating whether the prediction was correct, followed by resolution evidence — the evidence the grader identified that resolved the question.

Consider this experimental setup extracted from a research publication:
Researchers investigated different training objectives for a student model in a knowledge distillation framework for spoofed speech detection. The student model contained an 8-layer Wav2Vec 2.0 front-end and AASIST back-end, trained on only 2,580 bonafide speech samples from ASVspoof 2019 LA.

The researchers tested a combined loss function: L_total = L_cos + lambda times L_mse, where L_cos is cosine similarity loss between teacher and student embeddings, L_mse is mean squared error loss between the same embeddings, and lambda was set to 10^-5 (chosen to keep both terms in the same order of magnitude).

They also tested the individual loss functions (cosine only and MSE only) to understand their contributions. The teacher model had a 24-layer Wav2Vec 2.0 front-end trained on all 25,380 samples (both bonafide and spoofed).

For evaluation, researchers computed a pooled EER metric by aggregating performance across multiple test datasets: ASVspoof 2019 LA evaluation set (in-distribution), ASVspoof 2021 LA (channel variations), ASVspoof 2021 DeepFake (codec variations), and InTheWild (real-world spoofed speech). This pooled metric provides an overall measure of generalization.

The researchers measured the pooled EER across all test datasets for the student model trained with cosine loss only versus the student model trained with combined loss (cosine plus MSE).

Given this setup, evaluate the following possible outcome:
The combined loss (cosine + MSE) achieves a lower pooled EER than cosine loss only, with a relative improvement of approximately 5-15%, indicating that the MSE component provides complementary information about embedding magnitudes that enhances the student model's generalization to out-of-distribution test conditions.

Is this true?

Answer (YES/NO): NO